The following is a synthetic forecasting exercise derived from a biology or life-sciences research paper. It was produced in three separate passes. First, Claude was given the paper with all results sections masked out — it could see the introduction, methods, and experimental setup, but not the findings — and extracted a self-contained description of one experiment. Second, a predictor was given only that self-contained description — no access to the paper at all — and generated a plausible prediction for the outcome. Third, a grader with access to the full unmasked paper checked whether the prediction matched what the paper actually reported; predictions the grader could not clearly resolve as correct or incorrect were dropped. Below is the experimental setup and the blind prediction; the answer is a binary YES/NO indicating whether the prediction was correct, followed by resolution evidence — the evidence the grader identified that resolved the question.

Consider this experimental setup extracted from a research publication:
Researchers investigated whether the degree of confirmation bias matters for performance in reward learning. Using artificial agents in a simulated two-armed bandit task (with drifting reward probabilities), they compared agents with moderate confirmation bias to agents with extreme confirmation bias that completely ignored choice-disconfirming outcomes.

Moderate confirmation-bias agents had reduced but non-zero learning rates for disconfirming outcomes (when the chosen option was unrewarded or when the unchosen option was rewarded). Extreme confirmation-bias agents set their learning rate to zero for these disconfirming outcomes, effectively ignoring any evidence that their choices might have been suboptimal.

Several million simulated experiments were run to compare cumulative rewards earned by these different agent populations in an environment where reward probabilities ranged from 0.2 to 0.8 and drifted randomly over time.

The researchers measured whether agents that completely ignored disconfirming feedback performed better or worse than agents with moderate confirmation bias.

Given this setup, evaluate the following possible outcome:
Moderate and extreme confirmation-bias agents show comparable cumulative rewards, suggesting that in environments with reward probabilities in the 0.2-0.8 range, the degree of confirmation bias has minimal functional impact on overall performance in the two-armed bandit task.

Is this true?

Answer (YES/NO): NO